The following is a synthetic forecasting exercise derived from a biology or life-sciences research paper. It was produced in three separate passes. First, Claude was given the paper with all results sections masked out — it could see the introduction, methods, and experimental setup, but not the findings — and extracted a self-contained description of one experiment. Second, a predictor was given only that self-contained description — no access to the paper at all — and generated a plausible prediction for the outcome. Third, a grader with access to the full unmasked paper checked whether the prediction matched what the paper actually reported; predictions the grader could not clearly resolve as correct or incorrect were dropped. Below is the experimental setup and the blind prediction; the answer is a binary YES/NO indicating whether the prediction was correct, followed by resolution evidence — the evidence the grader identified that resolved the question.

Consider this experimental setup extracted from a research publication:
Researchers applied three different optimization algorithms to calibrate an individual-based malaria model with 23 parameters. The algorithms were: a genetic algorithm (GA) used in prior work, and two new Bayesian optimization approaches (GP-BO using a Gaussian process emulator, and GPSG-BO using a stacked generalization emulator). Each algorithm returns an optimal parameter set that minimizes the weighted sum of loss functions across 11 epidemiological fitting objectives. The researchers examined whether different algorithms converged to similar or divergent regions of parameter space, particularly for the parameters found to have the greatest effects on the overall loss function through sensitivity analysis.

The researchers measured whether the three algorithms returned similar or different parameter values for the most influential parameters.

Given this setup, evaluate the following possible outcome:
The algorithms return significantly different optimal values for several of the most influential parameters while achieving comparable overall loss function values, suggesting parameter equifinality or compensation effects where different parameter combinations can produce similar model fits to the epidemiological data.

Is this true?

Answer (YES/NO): NO